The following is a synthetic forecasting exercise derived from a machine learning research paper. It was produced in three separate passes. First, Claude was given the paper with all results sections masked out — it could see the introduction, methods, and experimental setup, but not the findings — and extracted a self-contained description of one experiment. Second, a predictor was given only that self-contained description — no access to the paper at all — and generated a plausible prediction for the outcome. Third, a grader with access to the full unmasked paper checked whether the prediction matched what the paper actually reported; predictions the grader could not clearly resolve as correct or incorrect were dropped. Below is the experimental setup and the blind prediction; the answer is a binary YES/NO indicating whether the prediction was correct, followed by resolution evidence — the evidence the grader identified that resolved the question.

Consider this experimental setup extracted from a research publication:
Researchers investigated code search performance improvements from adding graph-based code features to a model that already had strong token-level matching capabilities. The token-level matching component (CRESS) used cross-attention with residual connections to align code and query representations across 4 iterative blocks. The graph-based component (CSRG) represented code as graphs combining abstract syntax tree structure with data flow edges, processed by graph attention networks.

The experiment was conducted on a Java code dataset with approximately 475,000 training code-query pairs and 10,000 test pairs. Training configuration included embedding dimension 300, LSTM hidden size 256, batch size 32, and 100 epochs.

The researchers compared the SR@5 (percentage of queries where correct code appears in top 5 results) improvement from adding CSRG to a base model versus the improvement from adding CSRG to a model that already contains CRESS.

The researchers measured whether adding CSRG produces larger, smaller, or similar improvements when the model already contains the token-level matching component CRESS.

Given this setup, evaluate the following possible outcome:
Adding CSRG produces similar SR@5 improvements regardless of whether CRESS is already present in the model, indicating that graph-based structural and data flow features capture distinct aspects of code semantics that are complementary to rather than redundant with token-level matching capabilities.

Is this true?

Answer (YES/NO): NO